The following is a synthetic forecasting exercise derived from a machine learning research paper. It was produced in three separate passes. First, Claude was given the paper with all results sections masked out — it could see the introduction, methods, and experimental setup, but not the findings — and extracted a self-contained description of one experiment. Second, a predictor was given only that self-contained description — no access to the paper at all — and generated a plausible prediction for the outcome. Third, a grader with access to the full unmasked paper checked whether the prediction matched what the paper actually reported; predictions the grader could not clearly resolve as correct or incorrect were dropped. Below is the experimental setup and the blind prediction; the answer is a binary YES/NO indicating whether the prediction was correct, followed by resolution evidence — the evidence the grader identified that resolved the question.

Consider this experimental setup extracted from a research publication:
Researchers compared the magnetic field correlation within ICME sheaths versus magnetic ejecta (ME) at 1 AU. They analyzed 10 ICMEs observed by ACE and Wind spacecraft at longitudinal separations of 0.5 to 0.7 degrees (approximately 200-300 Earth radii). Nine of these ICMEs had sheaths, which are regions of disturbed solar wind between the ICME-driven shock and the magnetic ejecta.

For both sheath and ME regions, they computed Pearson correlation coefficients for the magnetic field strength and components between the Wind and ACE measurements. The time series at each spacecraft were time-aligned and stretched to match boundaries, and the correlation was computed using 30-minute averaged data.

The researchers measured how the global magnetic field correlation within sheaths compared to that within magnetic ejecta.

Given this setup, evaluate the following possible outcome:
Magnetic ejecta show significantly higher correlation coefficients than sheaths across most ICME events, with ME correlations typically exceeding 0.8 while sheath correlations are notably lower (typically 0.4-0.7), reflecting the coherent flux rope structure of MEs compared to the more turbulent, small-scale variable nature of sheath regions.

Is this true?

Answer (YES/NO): NO